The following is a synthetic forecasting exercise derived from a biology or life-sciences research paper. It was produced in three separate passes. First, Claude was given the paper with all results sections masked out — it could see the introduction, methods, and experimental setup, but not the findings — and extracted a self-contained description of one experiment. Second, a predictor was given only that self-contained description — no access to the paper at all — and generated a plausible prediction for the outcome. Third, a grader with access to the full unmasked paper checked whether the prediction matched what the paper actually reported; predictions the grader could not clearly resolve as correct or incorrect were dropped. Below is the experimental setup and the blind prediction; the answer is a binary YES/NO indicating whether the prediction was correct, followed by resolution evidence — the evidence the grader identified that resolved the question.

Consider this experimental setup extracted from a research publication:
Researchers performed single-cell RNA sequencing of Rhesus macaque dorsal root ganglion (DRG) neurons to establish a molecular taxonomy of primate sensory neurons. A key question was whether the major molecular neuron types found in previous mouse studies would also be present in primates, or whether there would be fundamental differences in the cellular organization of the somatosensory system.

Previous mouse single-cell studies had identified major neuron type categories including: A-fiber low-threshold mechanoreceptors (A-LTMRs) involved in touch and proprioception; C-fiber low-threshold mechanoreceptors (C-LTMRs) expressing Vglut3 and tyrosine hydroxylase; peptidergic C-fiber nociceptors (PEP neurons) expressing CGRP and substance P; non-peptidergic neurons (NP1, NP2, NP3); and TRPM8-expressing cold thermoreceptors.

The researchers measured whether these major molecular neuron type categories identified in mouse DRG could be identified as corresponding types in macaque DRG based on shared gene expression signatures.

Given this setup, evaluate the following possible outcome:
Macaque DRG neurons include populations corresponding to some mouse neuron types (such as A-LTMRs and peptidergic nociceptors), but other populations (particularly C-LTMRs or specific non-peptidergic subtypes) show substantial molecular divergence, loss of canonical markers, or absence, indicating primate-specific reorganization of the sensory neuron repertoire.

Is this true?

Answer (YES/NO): NO